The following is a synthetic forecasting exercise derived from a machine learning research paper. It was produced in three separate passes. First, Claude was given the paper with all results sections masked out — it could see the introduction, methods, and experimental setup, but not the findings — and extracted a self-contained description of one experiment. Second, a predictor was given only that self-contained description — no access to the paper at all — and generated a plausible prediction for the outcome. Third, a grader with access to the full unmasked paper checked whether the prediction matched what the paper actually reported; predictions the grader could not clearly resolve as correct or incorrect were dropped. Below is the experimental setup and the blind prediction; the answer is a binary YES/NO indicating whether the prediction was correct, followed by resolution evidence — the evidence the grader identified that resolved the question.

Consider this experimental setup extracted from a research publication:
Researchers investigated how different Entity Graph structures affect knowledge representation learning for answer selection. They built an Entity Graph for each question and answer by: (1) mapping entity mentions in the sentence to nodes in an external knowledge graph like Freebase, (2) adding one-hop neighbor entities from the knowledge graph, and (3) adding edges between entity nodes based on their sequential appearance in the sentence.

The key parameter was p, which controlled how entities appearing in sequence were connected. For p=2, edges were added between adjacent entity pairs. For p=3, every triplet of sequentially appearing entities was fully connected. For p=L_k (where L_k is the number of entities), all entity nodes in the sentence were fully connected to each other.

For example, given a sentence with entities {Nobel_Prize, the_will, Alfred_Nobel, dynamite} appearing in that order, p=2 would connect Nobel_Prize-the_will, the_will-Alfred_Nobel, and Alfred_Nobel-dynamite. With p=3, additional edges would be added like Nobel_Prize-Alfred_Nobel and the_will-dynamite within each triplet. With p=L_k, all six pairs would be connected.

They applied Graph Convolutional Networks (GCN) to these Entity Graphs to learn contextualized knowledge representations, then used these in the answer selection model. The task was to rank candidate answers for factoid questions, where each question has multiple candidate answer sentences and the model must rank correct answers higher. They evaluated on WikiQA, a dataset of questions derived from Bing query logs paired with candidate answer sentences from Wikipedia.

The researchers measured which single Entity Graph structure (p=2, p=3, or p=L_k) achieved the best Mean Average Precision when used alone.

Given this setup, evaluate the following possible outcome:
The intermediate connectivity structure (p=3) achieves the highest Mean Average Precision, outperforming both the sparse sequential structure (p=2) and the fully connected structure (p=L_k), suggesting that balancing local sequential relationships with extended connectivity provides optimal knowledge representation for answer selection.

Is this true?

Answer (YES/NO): NO